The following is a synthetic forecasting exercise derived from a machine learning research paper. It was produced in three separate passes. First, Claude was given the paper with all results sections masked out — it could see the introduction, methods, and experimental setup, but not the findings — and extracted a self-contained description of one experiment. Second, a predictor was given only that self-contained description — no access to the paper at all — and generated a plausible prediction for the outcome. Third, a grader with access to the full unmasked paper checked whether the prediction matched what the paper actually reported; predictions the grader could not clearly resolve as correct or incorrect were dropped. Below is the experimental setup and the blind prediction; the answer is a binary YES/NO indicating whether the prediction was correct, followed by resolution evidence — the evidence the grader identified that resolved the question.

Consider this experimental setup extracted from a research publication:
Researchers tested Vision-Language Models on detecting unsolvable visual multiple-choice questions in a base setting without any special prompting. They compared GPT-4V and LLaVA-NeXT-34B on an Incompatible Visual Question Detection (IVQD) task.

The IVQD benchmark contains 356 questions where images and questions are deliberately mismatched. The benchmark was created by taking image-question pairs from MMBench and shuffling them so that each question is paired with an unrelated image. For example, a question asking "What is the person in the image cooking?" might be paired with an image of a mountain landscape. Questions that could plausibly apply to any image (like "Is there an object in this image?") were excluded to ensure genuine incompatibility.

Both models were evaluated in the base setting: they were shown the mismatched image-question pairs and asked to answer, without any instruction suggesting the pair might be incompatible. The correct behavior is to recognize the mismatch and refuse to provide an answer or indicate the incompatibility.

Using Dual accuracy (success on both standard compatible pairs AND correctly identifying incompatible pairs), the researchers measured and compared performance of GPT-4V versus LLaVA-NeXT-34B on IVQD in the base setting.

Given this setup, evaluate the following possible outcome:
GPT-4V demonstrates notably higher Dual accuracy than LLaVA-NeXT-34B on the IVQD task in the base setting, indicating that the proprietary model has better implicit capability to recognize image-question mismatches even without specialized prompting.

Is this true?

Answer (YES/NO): YES